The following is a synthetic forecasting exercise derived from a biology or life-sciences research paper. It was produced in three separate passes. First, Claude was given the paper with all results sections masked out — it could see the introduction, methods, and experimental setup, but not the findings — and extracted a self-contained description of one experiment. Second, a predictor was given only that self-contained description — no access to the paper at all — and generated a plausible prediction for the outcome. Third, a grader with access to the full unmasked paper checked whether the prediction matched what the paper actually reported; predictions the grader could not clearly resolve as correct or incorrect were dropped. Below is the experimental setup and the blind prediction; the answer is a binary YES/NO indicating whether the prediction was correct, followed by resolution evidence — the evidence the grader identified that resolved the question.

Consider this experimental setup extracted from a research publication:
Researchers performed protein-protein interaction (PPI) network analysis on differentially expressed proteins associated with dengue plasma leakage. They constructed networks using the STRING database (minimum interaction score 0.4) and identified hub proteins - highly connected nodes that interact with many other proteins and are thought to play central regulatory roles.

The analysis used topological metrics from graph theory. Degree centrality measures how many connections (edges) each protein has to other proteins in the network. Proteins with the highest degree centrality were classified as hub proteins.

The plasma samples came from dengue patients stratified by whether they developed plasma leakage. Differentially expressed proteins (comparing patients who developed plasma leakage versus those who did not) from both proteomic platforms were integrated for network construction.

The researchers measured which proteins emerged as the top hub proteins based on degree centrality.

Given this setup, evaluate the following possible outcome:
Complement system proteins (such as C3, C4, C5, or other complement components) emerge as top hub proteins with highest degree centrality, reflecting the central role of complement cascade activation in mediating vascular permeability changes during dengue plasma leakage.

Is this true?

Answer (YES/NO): NO